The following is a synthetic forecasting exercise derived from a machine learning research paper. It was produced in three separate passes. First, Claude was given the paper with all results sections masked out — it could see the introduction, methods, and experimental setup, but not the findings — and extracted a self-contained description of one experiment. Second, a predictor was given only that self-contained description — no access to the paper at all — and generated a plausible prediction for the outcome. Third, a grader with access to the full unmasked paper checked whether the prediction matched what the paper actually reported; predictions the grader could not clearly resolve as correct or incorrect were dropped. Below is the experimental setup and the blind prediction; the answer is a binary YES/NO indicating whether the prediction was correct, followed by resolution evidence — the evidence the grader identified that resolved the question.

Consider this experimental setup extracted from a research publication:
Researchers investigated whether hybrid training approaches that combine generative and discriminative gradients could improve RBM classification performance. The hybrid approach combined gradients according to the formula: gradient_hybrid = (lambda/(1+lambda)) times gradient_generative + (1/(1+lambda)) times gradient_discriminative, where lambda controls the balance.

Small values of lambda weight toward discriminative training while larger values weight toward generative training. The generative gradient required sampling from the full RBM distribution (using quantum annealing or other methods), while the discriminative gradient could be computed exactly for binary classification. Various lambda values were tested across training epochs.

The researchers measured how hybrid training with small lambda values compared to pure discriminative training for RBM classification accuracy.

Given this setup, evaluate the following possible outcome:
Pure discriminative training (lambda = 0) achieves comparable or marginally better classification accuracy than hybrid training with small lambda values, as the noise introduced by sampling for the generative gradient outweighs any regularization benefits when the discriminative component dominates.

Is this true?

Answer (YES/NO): YES